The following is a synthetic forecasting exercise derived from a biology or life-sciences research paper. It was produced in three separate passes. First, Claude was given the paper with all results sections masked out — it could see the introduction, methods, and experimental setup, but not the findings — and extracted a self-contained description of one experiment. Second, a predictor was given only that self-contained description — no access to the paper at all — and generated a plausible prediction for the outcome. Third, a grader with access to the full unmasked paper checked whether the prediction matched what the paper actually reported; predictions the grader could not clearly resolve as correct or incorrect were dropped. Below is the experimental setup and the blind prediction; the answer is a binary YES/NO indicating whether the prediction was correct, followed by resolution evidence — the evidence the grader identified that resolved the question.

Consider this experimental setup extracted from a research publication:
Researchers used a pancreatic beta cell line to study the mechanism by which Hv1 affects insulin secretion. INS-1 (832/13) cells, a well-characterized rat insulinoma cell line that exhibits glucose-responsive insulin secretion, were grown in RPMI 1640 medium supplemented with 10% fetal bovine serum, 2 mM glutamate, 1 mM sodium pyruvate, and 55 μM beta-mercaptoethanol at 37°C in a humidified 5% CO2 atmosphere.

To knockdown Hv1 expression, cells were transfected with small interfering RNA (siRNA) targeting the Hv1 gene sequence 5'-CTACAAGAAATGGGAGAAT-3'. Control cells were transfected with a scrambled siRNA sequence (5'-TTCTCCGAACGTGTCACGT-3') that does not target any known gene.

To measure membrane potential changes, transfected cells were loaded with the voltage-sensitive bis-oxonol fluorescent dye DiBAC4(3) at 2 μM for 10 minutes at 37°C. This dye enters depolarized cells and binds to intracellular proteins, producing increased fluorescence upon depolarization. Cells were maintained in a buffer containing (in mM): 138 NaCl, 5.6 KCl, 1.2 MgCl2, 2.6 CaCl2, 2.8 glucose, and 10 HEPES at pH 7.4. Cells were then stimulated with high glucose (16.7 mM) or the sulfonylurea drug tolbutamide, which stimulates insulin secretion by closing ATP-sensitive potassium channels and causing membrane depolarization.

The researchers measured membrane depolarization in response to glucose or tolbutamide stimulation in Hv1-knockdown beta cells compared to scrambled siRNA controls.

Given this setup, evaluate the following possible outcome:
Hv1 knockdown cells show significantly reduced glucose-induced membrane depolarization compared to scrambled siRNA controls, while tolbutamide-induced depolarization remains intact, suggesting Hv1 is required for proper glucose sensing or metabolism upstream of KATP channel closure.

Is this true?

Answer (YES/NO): NO